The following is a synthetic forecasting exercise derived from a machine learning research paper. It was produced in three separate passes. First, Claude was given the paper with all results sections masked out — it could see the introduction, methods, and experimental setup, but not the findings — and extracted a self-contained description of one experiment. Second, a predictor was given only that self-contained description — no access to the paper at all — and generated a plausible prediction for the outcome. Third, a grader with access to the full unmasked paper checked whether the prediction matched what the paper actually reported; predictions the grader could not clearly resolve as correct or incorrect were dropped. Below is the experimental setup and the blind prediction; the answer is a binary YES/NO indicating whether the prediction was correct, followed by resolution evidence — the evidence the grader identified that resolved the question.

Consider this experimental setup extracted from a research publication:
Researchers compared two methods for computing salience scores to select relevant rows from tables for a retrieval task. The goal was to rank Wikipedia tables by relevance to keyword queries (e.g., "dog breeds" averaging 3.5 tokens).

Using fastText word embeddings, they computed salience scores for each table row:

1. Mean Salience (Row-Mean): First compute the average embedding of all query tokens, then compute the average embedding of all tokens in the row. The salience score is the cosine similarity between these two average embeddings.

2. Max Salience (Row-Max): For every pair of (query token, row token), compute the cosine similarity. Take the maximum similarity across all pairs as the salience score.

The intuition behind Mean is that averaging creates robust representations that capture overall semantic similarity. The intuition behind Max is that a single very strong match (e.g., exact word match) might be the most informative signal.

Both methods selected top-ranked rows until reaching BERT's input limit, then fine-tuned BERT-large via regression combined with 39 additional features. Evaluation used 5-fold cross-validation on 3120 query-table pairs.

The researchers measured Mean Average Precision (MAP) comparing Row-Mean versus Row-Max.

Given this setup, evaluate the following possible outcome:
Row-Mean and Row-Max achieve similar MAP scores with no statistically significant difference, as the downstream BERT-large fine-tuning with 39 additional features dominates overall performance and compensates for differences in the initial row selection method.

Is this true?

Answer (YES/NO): NO